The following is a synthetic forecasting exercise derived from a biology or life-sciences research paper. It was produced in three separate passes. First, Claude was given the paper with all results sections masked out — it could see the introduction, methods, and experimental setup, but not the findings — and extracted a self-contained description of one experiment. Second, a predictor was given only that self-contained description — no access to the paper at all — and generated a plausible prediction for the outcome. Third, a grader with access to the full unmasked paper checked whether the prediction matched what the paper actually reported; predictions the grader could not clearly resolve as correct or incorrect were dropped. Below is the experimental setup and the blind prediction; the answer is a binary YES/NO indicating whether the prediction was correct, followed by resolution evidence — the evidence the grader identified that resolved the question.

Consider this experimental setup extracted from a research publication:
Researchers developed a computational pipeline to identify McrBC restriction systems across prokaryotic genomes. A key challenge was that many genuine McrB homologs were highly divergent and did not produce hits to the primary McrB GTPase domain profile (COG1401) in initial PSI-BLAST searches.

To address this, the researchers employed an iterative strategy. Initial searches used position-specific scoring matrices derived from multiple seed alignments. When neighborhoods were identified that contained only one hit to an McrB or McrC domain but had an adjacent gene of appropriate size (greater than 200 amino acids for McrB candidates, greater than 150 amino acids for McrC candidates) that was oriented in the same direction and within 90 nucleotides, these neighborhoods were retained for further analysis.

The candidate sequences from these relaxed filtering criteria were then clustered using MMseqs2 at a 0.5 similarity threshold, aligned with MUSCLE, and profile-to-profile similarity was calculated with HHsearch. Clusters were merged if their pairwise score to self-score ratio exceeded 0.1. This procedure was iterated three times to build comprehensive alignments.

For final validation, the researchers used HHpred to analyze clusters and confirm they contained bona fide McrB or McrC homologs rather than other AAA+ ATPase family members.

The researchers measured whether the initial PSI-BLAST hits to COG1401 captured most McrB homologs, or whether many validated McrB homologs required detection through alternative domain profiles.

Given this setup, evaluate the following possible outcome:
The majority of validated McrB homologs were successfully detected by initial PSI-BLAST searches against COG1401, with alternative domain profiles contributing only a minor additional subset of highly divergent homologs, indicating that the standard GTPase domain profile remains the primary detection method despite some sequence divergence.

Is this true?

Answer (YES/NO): NO